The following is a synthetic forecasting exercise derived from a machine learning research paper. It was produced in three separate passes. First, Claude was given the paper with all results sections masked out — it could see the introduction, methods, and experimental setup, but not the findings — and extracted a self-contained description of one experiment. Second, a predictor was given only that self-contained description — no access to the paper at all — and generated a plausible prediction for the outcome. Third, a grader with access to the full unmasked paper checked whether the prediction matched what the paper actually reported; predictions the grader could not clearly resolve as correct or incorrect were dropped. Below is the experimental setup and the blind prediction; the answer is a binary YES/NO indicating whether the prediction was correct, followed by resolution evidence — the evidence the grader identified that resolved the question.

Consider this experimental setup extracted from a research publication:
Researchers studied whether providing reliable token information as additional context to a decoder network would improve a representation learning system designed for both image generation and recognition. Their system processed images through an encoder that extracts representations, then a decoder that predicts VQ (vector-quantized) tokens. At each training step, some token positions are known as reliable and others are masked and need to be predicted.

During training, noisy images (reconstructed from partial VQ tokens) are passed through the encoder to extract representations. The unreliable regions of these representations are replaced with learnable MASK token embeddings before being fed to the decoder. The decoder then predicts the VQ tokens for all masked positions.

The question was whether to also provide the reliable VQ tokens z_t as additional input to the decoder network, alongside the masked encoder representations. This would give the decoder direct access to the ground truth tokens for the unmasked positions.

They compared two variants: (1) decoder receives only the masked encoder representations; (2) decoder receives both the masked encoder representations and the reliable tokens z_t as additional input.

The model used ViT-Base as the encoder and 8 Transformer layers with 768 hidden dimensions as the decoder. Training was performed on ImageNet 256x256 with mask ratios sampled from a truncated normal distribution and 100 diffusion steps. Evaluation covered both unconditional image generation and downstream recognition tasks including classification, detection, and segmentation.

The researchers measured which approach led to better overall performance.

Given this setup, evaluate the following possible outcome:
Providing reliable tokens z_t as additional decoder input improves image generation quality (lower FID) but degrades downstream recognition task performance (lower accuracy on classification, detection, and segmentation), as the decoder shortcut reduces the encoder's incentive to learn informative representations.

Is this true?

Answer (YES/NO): NO